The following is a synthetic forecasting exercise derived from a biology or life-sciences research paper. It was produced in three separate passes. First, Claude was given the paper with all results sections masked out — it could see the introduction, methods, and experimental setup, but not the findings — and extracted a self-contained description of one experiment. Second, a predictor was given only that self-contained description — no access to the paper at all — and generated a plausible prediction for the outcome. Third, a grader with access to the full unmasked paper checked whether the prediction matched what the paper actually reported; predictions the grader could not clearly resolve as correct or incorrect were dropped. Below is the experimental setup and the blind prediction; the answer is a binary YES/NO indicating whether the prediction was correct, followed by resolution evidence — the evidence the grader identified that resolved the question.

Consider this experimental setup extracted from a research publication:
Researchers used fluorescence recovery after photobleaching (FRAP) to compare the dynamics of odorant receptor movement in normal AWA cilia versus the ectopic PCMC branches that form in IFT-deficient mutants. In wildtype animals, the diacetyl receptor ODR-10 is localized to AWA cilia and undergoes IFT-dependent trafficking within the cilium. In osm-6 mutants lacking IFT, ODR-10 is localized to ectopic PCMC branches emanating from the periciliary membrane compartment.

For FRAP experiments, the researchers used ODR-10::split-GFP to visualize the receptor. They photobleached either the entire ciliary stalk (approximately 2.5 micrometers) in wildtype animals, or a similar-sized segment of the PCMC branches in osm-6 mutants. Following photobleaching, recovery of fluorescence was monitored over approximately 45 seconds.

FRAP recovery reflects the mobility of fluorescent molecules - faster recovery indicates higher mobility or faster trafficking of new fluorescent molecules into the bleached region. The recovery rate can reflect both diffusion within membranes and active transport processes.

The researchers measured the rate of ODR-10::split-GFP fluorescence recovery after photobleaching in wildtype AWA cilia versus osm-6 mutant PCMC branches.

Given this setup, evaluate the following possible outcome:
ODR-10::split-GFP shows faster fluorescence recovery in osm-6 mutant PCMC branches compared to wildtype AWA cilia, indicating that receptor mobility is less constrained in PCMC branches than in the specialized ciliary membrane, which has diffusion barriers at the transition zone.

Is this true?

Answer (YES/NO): NO